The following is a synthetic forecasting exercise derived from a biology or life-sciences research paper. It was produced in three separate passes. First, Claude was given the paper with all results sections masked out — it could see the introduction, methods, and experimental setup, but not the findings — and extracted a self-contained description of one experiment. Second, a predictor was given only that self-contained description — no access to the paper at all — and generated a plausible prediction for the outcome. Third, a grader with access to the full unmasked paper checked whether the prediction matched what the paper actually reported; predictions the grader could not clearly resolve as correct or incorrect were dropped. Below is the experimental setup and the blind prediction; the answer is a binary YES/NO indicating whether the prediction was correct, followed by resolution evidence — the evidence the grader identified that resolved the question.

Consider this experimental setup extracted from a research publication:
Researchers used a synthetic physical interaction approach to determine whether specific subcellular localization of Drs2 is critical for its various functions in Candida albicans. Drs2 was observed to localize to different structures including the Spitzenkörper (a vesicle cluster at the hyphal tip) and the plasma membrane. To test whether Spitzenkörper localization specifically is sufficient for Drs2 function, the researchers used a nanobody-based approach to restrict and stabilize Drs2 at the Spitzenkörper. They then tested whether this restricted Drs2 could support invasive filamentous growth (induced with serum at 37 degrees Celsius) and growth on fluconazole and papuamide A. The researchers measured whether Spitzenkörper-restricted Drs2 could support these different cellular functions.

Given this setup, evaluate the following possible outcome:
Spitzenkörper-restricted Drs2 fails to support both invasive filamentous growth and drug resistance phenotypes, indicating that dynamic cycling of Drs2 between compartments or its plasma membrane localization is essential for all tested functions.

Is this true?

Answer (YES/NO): NO